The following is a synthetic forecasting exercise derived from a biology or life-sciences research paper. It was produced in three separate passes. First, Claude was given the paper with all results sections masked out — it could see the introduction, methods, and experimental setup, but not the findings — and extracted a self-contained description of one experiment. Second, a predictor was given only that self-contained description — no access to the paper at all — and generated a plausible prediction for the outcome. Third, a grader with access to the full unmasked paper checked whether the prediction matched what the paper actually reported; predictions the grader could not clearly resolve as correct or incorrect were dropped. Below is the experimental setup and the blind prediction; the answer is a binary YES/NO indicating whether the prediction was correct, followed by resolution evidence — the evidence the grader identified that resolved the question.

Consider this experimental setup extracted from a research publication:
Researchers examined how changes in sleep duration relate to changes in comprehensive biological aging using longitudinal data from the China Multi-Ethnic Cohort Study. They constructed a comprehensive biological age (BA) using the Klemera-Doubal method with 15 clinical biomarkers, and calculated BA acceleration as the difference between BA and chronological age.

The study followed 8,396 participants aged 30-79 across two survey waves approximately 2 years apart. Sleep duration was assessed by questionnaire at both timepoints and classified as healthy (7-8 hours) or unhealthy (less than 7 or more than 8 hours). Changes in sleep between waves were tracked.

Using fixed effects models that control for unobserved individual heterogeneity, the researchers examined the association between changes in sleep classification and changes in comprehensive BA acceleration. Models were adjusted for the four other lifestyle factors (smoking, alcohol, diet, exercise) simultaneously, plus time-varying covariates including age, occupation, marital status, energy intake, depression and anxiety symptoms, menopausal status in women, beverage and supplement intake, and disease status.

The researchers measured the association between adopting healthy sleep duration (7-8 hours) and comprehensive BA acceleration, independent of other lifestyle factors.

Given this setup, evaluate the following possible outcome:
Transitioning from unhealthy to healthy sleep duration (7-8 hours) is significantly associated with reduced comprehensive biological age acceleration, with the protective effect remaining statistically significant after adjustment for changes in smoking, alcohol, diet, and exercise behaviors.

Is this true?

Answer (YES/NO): NO